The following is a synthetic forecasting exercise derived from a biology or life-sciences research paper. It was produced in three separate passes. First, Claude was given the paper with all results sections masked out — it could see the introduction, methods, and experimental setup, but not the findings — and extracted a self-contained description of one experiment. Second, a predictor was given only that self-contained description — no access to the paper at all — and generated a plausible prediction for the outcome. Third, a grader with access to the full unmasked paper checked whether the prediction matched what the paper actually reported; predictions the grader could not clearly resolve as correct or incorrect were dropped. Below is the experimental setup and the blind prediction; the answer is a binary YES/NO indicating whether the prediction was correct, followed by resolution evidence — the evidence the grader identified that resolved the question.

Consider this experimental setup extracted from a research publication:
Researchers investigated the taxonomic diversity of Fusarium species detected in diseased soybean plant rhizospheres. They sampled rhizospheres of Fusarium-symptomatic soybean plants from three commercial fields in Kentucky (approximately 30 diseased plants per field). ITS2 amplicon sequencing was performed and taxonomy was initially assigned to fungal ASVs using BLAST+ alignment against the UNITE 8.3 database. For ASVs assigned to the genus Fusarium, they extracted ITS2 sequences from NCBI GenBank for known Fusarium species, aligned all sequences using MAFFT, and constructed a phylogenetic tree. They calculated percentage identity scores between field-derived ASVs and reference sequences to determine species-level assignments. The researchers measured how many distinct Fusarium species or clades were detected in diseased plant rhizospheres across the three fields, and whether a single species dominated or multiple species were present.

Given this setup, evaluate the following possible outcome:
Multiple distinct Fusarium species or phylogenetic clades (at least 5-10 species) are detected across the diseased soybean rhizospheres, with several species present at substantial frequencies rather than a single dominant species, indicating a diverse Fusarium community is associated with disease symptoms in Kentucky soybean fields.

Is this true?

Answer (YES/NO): NO